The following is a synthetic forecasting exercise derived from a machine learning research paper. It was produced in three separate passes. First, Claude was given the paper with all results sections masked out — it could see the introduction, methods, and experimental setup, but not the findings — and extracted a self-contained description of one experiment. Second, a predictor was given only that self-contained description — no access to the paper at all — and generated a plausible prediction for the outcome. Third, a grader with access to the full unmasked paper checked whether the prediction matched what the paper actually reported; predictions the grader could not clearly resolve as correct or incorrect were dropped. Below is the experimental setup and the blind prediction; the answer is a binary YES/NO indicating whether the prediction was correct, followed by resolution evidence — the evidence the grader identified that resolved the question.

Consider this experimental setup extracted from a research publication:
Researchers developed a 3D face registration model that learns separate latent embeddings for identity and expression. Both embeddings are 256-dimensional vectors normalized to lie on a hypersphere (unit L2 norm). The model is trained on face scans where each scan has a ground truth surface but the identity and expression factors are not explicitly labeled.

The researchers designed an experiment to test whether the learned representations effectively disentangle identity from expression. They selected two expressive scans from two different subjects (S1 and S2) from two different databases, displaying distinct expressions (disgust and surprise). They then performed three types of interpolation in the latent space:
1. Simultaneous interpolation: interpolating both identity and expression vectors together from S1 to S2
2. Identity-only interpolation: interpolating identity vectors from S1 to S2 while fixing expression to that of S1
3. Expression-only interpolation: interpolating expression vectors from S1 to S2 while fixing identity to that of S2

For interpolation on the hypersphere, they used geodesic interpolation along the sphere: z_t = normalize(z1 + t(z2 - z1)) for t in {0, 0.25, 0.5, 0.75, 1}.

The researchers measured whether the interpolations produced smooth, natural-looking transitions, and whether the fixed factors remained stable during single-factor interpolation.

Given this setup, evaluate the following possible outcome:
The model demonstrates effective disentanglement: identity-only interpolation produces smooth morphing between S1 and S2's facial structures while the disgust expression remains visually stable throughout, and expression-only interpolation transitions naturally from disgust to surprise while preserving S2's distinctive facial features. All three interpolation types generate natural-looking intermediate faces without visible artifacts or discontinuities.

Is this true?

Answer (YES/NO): NO